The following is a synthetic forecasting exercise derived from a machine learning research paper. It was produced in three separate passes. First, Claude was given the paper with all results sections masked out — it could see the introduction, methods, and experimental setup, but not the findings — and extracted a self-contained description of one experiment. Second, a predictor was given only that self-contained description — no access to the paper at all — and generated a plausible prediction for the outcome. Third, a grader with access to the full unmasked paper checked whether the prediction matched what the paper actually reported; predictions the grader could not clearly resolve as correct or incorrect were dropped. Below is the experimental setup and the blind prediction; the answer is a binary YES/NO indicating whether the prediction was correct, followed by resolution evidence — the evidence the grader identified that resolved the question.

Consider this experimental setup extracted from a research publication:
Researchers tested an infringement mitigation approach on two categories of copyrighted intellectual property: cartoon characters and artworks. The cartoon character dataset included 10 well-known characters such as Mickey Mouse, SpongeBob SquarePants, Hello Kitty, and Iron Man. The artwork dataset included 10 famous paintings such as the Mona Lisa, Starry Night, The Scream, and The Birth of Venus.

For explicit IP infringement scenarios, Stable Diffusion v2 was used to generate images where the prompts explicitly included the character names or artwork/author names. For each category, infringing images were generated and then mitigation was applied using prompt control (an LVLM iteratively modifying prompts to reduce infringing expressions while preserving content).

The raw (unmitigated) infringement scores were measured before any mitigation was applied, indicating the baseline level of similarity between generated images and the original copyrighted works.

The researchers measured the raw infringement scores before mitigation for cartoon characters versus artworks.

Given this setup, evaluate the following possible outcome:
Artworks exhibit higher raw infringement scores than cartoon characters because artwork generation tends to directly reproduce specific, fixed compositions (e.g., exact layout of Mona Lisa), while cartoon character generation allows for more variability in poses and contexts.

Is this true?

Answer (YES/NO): NO